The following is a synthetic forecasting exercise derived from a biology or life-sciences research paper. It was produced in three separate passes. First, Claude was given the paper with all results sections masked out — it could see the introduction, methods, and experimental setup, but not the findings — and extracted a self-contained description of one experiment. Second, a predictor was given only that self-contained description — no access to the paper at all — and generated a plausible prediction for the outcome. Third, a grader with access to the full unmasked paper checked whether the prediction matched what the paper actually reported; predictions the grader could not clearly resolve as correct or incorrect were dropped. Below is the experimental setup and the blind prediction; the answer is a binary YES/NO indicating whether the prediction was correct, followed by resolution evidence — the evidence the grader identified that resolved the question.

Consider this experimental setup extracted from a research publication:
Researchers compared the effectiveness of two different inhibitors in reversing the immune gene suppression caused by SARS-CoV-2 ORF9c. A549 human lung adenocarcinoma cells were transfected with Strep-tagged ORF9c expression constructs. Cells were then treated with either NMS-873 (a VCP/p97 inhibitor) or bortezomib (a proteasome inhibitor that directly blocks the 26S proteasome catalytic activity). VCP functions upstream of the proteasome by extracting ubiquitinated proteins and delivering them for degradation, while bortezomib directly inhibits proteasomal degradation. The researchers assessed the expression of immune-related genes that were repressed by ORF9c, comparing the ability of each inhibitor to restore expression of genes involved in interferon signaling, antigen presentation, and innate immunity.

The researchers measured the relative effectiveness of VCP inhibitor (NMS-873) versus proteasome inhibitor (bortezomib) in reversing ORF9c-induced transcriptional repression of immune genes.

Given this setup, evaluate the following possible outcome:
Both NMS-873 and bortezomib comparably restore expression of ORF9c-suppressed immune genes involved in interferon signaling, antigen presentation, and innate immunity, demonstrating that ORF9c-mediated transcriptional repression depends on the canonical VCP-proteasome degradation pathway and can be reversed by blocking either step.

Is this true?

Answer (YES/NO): NO